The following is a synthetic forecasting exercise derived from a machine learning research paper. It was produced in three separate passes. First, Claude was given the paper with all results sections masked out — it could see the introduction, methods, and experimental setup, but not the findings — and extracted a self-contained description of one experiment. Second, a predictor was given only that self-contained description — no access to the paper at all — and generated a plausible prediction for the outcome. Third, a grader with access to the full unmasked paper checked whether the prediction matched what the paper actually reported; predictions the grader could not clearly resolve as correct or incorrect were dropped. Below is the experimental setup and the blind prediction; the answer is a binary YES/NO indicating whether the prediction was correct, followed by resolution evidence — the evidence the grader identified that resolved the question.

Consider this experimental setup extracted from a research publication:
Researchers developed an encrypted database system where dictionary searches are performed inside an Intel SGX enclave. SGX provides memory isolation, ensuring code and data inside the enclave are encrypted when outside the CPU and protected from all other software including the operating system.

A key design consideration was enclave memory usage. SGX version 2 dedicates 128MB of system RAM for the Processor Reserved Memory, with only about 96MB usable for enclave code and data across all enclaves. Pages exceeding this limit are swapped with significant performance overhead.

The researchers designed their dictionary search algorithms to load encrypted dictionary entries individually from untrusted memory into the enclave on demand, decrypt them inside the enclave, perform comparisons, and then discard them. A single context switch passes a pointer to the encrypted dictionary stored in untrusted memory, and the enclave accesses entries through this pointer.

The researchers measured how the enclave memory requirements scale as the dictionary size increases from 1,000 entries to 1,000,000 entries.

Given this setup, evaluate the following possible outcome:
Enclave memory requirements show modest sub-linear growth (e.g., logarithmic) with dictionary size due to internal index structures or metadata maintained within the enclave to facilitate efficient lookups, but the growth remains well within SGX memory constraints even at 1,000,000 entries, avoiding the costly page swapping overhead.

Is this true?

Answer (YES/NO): NO